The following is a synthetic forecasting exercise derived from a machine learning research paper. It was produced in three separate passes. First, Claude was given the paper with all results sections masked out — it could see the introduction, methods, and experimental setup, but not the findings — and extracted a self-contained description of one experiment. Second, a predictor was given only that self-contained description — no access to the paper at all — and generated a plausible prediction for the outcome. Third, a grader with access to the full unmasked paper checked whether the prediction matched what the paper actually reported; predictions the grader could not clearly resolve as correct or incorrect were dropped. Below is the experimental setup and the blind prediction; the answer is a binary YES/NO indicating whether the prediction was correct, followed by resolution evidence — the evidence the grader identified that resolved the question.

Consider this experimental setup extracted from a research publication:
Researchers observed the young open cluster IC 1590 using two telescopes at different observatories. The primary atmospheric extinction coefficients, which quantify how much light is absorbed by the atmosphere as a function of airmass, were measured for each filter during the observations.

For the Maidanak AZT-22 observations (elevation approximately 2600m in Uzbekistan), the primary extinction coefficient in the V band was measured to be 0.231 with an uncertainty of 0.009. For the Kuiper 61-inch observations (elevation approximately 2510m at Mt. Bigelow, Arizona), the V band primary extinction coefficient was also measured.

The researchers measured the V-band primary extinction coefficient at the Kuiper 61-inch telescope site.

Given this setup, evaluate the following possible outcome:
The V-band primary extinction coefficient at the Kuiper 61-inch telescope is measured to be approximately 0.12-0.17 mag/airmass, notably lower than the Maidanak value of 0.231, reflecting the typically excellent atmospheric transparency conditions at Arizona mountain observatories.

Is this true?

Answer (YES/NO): YES